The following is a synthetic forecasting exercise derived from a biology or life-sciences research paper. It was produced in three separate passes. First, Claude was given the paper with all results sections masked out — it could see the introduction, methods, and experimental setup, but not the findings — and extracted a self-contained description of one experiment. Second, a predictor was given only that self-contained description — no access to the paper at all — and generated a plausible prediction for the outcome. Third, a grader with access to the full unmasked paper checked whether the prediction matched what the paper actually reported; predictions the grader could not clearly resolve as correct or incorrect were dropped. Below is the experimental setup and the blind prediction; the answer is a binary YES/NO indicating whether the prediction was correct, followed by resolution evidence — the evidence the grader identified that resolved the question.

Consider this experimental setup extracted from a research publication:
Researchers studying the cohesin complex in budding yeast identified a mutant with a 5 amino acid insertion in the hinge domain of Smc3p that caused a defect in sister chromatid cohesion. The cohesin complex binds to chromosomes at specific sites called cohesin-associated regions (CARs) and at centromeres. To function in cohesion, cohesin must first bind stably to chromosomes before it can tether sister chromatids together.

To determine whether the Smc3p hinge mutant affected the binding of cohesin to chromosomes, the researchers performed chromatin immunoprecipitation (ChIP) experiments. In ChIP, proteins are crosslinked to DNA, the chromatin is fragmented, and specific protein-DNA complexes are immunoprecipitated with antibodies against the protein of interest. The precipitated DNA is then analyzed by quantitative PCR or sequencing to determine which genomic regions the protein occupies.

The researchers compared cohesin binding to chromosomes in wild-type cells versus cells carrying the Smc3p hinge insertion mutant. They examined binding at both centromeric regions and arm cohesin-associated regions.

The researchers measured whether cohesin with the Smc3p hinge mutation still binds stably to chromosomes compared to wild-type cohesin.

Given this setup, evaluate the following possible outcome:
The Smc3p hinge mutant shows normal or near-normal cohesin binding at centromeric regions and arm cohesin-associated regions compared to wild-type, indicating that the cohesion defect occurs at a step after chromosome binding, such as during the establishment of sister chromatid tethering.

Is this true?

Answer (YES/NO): NO